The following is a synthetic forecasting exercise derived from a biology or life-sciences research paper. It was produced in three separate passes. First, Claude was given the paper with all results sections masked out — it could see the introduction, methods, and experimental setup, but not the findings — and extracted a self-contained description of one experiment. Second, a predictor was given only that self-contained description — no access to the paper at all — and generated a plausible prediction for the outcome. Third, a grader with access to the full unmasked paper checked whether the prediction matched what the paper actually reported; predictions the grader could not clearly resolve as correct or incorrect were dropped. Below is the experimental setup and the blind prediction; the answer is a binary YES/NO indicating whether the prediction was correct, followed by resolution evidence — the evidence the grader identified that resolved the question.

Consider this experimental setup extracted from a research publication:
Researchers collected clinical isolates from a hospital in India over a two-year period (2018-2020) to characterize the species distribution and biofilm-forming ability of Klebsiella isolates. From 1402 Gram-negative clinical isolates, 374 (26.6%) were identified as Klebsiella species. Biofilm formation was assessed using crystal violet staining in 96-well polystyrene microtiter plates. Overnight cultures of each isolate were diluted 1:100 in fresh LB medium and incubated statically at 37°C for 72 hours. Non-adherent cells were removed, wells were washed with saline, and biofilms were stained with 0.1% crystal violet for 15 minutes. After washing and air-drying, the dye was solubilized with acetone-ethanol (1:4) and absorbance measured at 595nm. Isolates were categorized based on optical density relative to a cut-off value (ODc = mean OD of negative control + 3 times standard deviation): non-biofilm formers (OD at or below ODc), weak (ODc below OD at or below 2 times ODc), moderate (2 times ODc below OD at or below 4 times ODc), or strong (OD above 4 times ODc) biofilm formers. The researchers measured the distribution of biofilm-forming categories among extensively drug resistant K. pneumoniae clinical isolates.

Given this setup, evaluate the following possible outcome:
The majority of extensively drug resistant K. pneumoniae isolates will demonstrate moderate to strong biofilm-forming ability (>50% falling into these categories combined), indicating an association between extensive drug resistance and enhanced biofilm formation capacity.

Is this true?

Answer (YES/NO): NO